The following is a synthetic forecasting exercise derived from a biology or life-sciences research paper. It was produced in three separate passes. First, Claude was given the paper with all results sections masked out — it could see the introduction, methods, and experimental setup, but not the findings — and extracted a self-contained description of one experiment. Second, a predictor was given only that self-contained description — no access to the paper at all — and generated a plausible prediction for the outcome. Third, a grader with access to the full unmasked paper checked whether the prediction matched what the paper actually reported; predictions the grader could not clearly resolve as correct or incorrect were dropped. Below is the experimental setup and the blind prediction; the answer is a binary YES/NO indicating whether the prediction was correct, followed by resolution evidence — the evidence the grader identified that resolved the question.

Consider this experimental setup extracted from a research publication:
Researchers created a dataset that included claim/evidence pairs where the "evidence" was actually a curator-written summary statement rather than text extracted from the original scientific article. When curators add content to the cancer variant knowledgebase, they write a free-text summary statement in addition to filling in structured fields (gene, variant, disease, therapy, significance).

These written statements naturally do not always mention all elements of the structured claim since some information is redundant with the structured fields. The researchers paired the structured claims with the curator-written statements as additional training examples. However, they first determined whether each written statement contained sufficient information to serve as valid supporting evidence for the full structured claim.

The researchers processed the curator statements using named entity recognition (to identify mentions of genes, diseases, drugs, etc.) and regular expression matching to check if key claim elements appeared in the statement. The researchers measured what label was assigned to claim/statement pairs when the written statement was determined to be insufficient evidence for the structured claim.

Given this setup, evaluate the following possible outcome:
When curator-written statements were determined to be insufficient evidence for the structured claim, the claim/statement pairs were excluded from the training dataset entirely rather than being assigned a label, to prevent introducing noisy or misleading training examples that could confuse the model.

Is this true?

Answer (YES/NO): NO